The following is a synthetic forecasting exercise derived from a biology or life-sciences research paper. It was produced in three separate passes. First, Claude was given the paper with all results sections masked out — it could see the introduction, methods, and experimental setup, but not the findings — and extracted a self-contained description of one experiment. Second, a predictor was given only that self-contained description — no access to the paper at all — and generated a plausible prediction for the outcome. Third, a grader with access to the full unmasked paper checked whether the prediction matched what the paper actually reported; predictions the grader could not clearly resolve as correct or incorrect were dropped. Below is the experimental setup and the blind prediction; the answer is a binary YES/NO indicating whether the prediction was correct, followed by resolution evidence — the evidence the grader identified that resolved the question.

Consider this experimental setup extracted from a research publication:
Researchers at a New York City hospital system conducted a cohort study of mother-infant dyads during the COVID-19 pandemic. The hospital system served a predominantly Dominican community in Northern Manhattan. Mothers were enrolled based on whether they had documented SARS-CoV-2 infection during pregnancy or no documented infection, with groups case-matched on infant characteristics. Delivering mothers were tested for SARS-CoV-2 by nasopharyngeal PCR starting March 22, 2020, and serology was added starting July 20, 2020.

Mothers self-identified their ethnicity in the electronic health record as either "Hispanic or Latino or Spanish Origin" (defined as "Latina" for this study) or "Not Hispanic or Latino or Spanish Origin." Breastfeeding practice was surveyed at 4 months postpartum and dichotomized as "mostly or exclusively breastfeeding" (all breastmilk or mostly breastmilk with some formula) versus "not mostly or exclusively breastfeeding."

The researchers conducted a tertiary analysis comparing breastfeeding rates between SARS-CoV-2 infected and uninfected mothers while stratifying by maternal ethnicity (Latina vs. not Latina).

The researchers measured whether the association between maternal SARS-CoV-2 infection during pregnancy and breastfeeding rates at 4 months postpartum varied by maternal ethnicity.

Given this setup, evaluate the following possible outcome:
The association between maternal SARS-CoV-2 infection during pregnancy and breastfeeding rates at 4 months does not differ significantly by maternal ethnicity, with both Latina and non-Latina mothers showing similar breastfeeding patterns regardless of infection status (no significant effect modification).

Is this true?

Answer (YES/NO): NO